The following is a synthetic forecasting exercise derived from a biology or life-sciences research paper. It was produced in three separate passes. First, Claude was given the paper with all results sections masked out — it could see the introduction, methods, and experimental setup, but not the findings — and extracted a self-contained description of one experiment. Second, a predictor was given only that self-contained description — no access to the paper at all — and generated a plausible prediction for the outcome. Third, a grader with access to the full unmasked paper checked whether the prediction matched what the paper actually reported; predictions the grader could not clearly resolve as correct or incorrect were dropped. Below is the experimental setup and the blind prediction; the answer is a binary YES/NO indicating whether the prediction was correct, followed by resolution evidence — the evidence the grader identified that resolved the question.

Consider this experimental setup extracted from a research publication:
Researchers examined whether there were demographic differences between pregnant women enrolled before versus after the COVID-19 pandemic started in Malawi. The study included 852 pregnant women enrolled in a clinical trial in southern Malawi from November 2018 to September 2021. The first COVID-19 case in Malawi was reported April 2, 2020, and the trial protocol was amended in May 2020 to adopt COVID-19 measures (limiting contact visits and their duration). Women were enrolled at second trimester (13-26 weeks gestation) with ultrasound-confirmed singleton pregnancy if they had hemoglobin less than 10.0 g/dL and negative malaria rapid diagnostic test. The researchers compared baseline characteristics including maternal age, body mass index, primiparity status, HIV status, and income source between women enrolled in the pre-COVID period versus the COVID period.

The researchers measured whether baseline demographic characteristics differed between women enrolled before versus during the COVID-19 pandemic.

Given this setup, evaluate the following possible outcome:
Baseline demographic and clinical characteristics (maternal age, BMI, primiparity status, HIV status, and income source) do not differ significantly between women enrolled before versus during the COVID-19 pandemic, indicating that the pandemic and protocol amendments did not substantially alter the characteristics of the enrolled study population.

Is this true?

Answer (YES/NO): NO